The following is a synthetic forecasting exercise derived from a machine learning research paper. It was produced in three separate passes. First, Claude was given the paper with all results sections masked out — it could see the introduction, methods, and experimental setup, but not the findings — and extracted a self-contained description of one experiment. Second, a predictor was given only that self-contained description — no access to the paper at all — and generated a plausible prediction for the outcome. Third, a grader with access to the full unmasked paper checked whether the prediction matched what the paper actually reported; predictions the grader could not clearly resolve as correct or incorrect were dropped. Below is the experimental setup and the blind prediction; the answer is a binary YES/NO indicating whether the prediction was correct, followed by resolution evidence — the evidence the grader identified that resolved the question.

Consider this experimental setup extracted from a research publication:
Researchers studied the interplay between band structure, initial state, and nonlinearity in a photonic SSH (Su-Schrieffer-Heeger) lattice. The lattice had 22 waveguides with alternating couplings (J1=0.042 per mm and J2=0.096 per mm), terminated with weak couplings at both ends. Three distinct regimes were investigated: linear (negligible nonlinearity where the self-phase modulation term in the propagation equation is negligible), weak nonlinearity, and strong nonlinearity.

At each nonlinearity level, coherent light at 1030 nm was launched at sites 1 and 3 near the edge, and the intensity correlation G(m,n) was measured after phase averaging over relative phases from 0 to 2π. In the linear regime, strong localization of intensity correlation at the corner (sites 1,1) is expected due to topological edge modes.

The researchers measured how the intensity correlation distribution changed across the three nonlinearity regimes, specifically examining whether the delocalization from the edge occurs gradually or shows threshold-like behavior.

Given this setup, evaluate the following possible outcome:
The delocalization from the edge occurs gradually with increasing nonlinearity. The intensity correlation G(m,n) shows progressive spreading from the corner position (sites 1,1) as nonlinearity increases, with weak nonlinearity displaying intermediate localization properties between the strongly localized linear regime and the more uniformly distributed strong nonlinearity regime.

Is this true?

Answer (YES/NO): NO